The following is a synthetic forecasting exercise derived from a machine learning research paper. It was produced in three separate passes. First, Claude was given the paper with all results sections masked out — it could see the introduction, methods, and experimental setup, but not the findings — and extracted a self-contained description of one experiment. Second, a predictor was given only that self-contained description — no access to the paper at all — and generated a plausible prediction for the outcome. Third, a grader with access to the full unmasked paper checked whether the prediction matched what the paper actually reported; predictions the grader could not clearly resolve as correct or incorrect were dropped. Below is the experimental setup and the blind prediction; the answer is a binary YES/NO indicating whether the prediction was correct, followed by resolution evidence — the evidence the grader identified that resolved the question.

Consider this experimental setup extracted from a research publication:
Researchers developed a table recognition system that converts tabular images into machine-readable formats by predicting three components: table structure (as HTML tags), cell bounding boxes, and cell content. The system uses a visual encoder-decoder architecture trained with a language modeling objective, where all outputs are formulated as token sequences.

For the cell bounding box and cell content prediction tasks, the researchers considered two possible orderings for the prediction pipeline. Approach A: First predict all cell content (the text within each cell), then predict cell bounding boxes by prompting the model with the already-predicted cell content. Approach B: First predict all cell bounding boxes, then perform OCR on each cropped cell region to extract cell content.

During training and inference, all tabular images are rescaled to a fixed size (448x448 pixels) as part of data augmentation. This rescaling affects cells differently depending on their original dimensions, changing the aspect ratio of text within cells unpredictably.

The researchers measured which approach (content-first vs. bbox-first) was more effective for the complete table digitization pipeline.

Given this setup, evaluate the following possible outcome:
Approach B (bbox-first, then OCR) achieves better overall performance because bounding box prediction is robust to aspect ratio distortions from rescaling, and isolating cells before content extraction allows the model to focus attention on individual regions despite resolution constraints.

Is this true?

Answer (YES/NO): NO